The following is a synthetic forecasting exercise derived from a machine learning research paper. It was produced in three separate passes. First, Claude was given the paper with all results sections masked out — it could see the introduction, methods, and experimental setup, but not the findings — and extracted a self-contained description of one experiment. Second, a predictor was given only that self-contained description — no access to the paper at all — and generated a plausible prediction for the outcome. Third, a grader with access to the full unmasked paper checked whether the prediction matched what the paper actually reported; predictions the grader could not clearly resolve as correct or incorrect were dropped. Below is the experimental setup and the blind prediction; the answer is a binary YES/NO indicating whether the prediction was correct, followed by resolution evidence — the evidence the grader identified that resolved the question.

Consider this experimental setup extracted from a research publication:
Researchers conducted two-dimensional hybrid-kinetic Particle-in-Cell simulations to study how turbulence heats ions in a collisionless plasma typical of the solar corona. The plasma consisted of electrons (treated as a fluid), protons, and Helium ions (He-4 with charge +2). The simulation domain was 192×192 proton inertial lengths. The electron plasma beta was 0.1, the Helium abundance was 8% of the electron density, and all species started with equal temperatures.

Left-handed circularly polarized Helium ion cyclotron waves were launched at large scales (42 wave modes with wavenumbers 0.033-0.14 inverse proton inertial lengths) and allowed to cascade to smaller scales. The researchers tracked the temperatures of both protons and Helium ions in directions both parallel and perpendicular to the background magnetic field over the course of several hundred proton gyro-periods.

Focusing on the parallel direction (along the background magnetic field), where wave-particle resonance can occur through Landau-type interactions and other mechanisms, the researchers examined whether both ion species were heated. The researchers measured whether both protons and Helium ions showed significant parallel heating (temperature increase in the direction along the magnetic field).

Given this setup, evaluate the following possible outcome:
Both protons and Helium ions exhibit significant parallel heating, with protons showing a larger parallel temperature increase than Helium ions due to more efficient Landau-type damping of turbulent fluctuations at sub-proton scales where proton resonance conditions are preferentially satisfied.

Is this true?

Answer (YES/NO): NO